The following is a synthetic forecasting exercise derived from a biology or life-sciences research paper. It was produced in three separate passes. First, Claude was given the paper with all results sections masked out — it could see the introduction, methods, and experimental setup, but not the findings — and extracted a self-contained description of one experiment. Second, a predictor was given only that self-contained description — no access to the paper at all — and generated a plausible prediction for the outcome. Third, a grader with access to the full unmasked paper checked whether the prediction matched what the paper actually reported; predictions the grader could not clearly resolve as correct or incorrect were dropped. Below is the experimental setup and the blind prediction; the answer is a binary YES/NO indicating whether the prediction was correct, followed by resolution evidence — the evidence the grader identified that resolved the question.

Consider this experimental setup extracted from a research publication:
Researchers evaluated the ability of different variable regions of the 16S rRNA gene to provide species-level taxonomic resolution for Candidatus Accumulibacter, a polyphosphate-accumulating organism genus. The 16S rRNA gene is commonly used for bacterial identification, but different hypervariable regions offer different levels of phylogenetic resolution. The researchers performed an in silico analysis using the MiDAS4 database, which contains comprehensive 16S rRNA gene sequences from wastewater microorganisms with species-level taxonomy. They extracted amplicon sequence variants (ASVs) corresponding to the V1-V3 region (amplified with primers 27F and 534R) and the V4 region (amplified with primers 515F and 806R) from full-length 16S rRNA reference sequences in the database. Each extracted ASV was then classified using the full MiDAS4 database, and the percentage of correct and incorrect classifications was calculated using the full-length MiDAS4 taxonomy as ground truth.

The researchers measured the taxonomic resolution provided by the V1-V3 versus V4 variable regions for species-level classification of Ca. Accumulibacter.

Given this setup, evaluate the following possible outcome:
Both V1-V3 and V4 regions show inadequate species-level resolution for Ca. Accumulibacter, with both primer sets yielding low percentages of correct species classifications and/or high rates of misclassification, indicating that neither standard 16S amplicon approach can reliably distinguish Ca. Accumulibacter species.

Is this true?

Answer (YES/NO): NO